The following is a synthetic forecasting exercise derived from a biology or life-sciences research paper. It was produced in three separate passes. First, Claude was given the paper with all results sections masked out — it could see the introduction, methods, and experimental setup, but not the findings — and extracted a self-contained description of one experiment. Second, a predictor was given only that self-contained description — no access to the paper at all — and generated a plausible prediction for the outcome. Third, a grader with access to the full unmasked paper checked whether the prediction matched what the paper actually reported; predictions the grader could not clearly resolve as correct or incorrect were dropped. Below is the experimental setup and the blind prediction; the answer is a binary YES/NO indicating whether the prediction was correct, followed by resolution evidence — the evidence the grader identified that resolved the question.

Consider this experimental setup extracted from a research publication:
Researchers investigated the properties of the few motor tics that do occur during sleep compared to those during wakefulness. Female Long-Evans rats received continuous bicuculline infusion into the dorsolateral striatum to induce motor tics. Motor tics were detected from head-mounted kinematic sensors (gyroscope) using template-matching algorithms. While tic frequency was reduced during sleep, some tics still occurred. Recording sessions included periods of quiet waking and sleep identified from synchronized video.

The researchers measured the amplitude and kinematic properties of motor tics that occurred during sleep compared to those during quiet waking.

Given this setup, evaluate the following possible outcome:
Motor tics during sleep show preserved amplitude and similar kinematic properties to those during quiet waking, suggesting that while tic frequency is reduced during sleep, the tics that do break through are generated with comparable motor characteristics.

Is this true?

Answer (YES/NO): NO